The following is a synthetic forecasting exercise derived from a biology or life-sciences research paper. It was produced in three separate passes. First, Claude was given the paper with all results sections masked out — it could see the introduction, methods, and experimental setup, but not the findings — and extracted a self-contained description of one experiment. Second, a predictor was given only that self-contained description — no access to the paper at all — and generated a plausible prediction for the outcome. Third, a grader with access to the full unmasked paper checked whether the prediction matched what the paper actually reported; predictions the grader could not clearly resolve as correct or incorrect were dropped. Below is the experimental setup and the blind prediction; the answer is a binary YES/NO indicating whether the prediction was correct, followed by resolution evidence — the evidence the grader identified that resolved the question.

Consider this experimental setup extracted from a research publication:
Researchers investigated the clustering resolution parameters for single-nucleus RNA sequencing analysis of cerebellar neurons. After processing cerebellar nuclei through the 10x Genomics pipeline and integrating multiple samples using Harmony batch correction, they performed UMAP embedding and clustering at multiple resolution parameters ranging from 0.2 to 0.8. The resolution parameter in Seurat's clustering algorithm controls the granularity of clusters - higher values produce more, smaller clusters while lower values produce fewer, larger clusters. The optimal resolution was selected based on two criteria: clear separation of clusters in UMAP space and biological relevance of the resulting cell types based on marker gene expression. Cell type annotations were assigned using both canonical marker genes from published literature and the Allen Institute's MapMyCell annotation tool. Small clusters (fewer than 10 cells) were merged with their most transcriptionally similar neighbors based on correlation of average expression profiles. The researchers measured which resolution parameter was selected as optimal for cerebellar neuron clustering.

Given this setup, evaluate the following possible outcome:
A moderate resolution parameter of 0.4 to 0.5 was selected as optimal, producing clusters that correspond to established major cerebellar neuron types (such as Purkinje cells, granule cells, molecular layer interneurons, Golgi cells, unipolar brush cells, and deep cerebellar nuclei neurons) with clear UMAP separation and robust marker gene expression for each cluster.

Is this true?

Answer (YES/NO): YES